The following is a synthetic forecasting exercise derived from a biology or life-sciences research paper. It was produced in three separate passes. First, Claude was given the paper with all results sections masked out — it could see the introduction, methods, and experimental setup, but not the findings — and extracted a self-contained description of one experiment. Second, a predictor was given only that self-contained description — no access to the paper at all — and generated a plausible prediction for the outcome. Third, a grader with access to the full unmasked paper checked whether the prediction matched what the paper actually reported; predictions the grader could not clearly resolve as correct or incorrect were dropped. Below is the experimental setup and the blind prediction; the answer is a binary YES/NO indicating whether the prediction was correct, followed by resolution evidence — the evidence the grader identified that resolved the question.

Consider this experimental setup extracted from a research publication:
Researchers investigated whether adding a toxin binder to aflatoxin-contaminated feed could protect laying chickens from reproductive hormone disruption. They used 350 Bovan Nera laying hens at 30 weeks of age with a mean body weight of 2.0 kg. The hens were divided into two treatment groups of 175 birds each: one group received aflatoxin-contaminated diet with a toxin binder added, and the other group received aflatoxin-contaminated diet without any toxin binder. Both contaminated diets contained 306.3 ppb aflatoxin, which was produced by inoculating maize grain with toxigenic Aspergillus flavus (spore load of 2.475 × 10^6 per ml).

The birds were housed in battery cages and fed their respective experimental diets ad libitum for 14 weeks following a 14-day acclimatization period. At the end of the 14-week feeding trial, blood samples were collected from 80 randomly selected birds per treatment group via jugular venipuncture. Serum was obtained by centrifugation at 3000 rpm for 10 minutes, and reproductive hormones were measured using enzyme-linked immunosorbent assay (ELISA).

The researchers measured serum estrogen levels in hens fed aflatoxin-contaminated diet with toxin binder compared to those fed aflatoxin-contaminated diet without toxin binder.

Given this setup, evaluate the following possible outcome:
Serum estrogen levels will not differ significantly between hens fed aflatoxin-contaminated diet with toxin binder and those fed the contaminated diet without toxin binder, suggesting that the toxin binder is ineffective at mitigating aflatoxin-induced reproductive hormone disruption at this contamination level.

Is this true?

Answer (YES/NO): YES